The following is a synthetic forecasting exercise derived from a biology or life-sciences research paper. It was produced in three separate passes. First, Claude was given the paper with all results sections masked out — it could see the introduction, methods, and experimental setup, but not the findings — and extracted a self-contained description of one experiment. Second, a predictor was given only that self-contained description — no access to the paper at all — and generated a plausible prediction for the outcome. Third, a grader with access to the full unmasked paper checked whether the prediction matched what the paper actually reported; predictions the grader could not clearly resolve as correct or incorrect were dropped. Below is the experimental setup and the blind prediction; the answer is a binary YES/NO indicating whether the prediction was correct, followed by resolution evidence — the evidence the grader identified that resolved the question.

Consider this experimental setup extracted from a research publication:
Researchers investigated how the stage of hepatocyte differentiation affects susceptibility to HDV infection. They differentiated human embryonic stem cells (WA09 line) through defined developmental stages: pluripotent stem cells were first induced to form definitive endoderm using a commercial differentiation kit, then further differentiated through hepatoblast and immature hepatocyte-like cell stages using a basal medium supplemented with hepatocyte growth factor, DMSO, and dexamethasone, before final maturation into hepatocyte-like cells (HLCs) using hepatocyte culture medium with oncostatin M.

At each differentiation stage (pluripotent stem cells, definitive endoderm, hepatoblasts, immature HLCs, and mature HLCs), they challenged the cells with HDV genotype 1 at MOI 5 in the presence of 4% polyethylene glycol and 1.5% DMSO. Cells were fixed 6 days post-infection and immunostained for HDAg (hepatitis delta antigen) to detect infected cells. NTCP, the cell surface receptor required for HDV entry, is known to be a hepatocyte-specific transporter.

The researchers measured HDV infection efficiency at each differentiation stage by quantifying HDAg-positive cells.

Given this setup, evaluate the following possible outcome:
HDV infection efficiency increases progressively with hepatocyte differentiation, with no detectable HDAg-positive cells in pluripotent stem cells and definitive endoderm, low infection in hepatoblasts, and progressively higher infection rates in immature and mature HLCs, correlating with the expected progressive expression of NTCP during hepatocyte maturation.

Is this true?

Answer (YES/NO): NO